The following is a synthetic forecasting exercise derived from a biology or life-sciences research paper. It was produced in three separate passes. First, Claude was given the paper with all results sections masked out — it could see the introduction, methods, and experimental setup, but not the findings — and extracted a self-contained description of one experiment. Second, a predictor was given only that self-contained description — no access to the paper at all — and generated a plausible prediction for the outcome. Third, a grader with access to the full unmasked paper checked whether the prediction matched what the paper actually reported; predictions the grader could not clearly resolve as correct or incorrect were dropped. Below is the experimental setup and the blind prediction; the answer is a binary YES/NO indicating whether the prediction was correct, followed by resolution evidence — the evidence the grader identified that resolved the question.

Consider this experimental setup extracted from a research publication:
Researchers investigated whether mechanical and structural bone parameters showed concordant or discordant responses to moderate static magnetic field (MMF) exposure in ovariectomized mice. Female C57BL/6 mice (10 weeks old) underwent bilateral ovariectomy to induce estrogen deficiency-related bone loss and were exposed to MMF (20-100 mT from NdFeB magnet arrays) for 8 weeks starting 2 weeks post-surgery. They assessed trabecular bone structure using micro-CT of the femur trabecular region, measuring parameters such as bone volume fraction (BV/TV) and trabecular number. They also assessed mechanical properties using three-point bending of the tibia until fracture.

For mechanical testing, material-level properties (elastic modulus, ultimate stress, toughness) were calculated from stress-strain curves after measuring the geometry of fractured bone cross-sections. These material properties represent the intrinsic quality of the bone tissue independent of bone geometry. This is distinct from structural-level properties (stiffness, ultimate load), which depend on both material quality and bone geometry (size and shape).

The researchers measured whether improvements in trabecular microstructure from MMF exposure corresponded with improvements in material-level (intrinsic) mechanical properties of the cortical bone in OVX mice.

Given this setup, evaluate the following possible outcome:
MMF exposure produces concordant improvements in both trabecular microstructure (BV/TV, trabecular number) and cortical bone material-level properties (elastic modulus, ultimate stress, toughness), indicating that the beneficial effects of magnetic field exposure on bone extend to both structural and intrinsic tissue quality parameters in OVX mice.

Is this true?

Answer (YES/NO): NO